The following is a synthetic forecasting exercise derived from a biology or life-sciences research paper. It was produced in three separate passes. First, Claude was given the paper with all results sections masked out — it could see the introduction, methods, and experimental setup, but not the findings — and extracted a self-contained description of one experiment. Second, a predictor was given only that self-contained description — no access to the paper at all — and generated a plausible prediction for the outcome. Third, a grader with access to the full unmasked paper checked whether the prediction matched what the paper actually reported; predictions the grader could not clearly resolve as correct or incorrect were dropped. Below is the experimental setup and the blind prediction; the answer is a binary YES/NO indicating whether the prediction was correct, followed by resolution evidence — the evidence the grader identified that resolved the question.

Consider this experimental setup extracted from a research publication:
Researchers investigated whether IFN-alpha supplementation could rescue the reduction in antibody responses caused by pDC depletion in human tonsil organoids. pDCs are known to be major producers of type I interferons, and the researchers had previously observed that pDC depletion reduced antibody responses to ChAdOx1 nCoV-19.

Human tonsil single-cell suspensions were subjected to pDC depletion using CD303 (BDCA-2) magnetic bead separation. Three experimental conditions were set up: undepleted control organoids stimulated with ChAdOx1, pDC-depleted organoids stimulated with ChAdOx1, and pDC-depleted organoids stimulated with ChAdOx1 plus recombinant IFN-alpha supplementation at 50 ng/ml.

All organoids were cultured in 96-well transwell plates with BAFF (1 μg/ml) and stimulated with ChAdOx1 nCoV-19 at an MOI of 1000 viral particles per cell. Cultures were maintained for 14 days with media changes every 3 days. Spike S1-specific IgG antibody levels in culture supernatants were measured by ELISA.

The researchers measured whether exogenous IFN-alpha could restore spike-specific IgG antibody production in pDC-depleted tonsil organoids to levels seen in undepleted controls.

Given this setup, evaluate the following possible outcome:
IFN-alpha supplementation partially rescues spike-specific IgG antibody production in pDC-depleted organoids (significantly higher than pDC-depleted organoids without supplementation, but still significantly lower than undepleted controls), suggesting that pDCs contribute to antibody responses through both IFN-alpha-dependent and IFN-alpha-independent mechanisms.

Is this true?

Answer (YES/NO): NO